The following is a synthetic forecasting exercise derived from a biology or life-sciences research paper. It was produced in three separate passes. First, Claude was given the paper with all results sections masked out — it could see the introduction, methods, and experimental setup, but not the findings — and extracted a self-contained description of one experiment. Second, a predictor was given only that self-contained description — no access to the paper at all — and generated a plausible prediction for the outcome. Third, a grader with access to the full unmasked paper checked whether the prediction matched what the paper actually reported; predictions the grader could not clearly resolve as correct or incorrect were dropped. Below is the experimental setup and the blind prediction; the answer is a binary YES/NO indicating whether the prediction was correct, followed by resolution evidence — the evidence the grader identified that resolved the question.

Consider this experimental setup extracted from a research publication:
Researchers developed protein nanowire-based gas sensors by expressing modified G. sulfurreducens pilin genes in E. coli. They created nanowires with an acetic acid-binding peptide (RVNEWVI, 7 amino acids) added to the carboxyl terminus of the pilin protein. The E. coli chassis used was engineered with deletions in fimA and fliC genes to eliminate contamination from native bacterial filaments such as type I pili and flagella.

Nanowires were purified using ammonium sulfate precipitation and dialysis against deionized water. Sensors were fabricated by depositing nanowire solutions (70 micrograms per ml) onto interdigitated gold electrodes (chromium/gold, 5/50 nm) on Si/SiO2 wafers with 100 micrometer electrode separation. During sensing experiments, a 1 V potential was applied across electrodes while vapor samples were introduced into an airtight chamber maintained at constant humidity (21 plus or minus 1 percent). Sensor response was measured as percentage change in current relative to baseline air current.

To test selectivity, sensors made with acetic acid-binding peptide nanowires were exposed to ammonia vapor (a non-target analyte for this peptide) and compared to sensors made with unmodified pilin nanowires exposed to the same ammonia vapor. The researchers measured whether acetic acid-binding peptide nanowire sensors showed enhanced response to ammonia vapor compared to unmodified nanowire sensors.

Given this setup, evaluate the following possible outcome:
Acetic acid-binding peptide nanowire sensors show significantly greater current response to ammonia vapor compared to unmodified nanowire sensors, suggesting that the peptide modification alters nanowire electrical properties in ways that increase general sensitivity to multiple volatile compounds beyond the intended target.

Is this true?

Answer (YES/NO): YES